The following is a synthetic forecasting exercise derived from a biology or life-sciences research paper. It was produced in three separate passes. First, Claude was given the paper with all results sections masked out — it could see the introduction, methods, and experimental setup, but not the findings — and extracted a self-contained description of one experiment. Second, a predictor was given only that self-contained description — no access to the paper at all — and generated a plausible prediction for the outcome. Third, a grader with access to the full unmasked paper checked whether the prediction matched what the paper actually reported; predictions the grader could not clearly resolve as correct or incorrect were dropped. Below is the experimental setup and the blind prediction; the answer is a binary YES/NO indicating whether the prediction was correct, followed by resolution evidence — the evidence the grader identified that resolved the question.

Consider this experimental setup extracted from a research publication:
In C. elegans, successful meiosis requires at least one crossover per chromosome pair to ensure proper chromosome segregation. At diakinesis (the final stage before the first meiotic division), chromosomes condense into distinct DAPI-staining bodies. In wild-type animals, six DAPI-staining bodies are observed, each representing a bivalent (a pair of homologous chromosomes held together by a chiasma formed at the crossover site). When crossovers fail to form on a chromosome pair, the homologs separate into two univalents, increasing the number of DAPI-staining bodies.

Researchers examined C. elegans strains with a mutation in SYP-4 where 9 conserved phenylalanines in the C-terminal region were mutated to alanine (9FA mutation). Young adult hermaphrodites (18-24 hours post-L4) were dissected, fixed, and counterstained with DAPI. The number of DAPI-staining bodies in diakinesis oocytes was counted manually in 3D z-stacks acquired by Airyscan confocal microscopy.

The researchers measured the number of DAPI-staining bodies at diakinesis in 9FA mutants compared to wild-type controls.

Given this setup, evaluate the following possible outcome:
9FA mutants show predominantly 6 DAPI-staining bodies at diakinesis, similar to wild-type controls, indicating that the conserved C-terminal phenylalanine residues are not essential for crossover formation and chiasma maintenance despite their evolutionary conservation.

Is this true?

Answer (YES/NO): NO